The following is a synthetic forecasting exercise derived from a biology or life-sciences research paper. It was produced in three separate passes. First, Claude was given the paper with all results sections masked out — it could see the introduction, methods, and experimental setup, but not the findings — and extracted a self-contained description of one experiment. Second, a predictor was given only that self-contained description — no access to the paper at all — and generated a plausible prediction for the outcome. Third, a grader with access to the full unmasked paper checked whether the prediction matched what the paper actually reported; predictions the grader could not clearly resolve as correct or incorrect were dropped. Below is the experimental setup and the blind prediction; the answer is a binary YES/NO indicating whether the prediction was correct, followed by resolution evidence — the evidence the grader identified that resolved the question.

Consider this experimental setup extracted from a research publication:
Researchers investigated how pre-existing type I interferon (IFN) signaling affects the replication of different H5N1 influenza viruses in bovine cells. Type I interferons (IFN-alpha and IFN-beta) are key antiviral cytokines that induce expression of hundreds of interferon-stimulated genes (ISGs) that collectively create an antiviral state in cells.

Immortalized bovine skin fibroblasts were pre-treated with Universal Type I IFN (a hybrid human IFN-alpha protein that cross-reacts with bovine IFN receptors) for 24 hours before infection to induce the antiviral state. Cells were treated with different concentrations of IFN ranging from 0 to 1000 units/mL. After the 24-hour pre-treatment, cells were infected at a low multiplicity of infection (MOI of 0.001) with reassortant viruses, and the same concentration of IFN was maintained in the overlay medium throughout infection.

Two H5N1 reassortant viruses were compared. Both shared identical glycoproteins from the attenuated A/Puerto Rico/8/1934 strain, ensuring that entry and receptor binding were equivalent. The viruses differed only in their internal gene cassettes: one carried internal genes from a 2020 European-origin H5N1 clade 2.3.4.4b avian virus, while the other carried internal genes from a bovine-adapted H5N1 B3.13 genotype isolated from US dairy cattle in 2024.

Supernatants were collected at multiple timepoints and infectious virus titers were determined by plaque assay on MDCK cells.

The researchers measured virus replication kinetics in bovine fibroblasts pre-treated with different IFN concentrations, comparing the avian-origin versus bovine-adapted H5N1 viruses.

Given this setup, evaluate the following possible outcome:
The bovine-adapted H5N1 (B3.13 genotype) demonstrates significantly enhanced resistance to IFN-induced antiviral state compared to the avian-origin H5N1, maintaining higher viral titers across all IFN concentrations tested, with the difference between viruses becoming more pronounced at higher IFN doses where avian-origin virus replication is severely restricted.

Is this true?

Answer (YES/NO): YES